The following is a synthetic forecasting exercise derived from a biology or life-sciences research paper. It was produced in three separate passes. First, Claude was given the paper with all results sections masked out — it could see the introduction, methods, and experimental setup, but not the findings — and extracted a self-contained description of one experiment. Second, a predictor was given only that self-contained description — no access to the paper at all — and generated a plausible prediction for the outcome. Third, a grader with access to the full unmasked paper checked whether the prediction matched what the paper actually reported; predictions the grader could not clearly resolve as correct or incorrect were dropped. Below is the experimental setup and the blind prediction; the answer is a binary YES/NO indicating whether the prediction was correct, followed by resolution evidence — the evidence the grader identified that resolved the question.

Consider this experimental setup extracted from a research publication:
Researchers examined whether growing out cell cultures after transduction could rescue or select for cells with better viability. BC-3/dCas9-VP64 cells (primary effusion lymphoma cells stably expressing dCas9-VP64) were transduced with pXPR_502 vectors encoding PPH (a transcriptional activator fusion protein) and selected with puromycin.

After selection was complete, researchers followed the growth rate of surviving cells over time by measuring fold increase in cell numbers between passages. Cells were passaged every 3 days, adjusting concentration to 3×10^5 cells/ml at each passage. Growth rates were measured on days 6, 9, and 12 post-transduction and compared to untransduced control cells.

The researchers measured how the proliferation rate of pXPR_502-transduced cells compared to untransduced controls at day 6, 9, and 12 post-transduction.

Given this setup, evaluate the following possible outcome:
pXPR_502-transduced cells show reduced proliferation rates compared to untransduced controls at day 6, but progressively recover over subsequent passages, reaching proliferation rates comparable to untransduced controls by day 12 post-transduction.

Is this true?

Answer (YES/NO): YES